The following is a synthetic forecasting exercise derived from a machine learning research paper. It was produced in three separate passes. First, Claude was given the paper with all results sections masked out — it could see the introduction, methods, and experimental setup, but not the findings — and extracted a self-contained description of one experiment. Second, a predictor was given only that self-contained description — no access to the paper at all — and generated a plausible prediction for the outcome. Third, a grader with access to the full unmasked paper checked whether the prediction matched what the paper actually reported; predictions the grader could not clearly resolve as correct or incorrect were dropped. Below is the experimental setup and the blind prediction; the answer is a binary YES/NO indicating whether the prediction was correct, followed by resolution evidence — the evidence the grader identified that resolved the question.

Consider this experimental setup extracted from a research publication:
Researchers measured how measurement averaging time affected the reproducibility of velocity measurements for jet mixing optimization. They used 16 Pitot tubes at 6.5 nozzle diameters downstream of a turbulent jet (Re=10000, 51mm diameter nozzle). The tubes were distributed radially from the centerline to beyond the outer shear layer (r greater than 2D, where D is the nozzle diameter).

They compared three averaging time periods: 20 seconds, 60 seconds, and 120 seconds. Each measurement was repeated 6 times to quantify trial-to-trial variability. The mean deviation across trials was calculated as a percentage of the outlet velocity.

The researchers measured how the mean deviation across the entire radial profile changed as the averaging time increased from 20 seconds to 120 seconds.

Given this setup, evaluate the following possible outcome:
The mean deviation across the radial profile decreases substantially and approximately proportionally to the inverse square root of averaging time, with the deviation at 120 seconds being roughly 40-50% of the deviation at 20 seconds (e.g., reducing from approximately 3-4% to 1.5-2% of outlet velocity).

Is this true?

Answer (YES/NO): NO